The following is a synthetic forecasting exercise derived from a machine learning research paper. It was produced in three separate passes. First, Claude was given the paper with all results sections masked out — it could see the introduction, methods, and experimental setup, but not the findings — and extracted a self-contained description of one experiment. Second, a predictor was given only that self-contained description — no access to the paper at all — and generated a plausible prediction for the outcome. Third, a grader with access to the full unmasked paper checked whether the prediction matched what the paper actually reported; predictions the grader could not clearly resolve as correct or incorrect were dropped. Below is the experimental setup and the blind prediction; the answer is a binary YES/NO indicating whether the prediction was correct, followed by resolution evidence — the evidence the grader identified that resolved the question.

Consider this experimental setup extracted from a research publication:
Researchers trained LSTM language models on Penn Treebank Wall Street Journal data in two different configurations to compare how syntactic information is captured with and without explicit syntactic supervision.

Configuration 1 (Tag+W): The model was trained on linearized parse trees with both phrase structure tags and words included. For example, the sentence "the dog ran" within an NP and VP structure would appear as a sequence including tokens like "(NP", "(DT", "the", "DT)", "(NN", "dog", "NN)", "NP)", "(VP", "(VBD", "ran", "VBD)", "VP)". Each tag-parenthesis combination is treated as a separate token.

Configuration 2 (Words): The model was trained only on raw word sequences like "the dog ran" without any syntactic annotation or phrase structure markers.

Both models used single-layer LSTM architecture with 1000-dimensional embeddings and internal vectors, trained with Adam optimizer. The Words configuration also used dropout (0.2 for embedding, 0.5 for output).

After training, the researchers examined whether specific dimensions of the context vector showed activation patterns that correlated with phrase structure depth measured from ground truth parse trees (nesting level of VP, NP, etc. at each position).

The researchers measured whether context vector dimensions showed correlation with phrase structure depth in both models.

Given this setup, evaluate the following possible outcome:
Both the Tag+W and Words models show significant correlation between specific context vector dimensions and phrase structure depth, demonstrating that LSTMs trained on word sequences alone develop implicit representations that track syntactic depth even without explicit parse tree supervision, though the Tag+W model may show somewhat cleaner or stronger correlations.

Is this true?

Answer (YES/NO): YES